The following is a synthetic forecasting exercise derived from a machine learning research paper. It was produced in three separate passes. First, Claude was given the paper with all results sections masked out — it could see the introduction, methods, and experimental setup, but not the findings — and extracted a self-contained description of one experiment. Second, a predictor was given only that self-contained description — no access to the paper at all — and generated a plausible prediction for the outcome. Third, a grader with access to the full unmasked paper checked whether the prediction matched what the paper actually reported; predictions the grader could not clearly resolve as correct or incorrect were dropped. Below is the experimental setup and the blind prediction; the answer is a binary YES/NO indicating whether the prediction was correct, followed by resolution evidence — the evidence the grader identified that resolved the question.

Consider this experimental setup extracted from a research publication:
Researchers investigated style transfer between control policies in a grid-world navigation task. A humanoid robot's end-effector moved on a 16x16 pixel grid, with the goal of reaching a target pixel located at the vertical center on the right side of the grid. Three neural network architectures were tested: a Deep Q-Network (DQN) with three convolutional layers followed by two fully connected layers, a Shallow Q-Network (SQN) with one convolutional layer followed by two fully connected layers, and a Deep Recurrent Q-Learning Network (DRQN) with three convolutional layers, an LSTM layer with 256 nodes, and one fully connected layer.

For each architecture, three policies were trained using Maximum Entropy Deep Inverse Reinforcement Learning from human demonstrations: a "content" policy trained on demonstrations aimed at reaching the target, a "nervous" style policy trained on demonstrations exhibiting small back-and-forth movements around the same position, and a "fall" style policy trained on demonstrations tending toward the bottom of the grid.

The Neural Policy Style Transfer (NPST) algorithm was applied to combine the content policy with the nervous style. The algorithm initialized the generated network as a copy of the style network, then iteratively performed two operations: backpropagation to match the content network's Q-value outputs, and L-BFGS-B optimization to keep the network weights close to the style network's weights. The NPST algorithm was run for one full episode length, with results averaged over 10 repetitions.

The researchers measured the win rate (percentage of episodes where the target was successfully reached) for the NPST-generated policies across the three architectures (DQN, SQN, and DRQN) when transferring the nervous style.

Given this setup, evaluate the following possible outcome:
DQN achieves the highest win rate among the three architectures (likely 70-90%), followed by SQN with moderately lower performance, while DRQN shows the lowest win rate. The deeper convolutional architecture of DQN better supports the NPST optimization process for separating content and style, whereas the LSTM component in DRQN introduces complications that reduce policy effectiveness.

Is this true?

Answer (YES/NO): NO